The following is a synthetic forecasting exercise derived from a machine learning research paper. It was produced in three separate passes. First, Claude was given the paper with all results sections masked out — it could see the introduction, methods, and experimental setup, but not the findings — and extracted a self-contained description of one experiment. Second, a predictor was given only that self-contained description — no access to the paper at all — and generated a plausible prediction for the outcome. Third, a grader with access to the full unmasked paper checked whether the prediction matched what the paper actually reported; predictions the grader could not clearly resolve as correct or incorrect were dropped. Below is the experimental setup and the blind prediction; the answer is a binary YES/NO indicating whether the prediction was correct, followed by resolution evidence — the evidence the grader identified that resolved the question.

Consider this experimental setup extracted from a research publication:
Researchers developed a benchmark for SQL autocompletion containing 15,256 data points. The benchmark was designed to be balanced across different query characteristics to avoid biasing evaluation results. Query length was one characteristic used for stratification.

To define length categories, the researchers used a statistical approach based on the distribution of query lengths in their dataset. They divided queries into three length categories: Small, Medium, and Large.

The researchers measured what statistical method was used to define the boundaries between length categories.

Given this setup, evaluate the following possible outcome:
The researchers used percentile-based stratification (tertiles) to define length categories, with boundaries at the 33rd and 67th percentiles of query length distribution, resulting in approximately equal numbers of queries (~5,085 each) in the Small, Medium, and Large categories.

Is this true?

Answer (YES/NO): NO